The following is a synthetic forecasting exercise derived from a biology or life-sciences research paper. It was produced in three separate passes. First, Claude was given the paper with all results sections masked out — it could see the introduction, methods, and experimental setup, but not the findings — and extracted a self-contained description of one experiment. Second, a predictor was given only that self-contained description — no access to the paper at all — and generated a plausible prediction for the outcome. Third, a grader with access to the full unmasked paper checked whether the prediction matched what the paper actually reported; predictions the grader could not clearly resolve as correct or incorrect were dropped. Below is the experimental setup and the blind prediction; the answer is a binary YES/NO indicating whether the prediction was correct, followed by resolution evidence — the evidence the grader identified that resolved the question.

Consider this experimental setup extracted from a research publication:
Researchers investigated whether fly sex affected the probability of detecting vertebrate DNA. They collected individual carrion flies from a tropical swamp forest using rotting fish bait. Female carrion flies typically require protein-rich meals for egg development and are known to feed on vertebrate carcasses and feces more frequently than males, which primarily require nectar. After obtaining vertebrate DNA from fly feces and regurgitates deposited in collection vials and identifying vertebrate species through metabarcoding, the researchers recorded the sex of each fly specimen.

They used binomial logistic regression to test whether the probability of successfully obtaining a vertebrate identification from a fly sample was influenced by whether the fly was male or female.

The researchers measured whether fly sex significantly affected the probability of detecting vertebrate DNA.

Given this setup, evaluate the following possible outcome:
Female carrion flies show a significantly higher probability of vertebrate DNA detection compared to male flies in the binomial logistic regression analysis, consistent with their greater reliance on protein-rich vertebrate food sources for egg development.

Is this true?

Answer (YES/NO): NO